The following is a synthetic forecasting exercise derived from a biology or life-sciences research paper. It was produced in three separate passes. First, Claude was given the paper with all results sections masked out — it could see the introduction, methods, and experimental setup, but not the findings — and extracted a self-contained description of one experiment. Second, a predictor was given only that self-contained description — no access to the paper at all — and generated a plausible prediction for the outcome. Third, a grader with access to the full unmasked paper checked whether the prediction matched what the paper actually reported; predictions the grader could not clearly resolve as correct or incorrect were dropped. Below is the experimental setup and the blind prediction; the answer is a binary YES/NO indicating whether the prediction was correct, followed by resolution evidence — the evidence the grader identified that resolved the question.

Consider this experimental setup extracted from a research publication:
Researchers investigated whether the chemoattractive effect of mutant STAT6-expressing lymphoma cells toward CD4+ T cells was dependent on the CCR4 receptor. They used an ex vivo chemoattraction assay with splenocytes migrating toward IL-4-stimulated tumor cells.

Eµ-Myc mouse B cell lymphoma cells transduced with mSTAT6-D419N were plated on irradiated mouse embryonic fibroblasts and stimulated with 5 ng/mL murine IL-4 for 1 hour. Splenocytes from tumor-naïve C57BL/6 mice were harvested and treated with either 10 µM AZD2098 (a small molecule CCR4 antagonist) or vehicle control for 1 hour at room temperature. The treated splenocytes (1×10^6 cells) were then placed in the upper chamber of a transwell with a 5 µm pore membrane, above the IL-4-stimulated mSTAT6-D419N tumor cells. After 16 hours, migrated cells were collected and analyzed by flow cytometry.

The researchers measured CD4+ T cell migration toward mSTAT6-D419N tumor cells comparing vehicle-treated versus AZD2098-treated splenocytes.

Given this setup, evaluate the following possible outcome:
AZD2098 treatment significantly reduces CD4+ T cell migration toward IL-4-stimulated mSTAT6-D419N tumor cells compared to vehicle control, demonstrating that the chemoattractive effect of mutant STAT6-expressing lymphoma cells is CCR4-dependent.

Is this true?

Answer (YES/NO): YES